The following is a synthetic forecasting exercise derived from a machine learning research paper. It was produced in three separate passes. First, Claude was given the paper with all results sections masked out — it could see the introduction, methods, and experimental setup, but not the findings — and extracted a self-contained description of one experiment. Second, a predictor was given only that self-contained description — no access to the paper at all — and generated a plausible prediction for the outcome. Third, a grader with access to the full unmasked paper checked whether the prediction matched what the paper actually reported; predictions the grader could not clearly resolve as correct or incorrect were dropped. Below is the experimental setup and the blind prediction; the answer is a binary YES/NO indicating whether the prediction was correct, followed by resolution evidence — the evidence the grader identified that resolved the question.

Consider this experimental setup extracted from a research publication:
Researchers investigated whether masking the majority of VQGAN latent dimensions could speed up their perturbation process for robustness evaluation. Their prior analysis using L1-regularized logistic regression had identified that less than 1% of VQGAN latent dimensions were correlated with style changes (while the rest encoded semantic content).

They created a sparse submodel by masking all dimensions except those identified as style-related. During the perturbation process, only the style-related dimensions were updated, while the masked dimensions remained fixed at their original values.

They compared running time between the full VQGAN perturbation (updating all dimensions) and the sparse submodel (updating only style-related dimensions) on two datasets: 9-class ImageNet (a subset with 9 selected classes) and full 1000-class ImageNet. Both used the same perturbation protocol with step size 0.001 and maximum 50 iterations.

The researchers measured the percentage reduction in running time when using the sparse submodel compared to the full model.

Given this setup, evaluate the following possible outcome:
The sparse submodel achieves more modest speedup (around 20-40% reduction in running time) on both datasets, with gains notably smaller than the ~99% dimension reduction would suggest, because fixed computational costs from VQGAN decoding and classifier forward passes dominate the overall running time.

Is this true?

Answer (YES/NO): NO